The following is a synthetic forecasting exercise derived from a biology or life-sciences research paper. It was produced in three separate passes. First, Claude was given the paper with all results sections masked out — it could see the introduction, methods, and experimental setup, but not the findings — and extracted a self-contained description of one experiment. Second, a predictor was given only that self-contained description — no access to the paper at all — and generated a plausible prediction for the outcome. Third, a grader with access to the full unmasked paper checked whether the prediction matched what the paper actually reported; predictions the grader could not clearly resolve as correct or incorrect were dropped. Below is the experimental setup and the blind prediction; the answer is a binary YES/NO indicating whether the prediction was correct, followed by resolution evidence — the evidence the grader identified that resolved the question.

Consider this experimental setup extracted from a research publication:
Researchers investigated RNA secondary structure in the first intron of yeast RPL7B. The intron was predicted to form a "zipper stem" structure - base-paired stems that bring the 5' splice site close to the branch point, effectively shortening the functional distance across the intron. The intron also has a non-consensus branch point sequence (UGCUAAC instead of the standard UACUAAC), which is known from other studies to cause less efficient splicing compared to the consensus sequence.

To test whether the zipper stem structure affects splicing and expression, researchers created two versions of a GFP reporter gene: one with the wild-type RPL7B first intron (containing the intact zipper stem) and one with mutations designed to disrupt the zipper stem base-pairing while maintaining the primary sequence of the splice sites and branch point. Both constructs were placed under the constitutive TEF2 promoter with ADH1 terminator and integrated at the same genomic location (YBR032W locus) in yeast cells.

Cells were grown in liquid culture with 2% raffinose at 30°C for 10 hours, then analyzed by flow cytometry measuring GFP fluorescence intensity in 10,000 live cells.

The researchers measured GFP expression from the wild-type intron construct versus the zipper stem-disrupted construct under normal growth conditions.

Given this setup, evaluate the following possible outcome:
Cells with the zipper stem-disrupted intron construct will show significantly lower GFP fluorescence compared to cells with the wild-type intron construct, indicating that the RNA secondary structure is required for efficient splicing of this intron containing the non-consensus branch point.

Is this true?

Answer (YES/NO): YES